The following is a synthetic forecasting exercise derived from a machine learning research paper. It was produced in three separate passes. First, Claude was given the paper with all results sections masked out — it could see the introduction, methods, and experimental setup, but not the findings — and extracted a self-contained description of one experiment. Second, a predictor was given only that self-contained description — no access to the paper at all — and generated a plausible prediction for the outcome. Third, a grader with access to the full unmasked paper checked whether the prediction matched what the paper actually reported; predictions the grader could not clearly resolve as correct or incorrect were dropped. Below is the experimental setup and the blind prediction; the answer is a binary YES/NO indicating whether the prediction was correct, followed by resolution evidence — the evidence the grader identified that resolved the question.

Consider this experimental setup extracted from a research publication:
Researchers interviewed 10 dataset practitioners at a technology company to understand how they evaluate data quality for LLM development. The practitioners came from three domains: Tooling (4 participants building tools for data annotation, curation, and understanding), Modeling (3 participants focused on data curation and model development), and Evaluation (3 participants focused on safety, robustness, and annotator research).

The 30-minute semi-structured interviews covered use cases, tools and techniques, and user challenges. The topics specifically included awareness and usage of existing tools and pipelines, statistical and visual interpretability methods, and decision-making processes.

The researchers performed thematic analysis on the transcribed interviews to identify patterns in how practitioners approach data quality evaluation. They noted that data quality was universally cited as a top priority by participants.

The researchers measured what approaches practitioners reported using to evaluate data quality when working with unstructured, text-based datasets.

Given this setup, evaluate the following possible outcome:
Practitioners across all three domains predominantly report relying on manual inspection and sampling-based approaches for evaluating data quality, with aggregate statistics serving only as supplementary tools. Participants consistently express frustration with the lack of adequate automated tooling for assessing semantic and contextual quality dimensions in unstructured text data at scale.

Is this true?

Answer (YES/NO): NO